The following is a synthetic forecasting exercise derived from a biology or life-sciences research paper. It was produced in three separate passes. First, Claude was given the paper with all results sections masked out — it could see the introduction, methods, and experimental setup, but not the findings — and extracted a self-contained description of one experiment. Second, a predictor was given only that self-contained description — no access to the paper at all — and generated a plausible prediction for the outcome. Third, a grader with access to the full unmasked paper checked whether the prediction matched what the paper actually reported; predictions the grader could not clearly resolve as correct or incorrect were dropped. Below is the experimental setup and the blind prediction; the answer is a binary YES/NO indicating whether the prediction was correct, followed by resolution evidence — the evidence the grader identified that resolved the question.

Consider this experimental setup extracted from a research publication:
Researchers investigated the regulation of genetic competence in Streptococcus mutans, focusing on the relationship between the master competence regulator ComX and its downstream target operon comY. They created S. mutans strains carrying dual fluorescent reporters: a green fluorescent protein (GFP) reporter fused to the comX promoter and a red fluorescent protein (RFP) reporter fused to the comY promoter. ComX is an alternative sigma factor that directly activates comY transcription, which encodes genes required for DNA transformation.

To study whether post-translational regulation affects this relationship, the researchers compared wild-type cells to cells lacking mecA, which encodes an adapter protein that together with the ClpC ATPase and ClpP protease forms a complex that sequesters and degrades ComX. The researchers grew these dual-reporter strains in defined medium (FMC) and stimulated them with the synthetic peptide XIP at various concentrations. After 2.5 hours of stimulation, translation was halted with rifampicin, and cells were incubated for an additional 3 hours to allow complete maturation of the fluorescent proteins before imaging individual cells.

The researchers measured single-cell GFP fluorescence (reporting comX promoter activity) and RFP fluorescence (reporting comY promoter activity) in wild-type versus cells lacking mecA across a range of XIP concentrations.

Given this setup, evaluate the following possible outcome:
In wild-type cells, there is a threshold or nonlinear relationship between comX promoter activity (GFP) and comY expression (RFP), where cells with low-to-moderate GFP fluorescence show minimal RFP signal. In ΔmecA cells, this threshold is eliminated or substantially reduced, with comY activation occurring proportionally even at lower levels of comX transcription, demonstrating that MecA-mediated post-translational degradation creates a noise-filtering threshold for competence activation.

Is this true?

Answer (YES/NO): YES